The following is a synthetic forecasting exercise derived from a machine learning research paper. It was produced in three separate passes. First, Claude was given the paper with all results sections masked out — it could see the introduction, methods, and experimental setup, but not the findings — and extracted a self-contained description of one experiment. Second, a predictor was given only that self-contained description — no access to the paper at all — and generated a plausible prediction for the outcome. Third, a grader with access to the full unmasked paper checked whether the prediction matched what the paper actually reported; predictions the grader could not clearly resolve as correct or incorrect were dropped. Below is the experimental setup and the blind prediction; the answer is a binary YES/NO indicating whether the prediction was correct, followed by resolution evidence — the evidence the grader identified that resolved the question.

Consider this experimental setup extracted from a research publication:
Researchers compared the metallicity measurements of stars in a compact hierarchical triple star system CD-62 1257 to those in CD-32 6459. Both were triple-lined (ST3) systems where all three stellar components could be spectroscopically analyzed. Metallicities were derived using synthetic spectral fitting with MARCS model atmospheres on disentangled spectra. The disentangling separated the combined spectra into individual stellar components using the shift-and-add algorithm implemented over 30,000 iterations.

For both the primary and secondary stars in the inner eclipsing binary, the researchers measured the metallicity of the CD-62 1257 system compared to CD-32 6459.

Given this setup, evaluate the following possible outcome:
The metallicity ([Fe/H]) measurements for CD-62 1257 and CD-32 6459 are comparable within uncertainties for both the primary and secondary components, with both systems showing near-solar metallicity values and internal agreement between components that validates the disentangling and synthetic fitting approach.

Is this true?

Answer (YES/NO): NO